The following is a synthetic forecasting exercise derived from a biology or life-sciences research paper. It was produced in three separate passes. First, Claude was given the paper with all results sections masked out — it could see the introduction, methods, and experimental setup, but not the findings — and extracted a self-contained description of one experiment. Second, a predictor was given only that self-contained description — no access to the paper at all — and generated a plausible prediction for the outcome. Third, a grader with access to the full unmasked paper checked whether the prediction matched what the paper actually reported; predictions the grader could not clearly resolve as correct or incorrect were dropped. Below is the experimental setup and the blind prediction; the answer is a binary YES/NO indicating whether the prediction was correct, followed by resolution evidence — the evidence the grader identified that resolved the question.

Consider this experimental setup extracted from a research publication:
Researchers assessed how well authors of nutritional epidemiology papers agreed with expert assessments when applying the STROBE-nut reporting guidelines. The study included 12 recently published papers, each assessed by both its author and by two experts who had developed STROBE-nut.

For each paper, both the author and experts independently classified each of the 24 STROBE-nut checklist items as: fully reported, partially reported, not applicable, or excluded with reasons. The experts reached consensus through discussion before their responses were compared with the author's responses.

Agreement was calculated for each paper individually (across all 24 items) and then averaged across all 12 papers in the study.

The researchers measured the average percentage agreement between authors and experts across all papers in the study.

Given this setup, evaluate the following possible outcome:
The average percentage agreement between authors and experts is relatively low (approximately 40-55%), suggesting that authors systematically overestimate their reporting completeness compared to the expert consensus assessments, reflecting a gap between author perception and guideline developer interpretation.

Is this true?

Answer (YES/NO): YES